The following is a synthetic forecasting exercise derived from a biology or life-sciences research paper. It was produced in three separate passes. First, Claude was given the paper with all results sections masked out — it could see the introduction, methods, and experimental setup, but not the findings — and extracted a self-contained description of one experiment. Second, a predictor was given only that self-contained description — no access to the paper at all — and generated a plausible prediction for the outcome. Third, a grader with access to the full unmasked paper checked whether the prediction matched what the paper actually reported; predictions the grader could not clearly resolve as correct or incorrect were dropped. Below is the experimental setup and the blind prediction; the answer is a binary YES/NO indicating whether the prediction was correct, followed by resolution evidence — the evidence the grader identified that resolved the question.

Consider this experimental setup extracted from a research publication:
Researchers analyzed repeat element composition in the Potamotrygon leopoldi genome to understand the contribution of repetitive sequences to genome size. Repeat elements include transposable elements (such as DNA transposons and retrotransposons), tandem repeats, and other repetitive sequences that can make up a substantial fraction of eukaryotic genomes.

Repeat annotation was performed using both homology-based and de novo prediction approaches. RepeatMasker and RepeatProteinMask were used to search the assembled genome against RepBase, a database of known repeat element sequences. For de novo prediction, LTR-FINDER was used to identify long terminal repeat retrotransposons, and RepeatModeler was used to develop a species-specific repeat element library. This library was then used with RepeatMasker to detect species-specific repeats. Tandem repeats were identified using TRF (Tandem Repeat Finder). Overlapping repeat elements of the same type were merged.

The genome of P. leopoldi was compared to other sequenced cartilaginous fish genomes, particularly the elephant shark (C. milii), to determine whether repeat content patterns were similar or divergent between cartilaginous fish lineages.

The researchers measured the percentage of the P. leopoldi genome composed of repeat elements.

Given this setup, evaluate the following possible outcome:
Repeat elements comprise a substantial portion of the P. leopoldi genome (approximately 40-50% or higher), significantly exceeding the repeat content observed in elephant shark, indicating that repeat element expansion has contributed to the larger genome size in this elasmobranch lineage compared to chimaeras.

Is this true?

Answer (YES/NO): NO